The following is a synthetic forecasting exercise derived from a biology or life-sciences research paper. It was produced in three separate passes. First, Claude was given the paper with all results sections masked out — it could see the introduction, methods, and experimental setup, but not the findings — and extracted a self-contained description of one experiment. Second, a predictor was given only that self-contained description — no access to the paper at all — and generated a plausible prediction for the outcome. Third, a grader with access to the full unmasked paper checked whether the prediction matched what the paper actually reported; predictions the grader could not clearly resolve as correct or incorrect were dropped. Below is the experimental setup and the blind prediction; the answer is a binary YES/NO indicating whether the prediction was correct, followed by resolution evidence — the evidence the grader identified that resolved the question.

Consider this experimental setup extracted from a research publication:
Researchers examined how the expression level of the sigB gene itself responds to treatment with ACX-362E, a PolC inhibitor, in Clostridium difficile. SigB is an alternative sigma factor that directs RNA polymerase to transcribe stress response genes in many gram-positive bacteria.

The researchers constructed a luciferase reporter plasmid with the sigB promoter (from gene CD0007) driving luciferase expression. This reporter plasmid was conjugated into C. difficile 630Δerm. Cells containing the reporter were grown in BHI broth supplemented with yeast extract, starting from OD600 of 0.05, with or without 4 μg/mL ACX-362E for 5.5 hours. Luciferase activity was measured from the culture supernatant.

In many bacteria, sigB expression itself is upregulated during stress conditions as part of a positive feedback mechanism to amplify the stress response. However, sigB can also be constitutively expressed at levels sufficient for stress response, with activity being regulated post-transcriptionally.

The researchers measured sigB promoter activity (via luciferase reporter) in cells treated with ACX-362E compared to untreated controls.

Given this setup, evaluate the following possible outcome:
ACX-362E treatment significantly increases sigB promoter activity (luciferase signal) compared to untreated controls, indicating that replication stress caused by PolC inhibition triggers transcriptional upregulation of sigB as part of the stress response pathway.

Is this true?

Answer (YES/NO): YES